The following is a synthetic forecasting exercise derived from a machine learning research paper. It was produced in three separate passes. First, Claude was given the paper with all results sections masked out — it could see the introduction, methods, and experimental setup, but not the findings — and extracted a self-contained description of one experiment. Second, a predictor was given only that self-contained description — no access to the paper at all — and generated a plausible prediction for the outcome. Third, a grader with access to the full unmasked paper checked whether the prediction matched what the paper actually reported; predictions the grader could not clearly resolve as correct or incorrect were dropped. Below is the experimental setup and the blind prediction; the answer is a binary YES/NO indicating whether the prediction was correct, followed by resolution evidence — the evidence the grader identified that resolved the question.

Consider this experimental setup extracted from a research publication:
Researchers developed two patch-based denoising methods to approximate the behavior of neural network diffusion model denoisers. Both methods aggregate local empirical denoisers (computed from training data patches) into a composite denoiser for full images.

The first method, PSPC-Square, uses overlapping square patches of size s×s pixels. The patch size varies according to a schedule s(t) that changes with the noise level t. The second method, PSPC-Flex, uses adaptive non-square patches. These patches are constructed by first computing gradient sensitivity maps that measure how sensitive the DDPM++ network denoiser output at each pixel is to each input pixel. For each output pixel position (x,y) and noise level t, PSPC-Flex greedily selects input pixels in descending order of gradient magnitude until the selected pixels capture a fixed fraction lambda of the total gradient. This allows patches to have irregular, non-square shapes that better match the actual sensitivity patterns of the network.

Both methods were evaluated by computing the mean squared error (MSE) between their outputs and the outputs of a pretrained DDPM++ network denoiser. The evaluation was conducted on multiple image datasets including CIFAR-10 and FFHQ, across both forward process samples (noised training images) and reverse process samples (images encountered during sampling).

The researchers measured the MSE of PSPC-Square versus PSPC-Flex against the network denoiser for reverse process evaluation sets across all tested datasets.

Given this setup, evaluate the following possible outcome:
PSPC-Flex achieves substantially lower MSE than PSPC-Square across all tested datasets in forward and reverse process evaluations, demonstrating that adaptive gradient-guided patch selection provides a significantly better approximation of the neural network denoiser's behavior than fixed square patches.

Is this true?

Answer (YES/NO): NO